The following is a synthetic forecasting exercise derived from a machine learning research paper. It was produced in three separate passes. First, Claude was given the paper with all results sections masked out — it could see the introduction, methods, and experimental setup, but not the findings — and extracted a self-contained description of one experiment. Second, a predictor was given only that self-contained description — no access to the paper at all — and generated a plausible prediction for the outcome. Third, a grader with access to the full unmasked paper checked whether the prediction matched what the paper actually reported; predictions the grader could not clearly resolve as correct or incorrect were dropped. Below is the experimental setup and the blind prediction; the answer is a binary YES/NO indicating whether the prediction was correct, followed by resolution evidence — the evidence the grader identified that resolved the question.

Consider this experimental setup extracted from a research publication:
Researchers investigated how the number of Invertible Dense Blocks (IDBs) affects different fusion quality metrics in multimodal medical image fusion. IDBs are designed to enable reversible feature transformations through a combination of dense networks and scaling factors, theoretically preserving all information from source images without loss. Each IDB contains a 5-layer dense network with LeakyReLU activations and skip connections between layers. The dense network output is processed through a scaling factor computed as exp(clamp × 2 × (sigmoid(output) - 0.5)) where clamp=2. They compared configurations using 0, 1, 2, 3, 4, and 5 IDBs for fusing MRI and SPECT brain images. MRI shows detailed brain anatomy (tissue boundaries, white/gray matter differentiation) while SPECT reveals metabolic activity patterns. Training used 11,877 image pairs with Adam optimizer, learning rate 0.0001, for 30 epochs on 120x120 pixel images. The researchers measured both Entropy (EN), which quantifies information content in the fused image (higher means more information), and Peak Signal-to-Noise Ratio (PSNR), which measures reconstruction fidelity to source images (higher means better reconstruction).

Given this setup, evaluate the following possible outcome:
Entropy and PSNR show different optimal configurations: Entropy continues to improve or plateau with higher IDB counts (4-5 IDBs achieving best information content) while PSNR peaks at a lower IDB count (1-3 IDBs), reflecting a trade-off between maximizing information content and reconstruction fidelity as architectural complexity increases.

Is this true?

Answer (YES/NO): NO